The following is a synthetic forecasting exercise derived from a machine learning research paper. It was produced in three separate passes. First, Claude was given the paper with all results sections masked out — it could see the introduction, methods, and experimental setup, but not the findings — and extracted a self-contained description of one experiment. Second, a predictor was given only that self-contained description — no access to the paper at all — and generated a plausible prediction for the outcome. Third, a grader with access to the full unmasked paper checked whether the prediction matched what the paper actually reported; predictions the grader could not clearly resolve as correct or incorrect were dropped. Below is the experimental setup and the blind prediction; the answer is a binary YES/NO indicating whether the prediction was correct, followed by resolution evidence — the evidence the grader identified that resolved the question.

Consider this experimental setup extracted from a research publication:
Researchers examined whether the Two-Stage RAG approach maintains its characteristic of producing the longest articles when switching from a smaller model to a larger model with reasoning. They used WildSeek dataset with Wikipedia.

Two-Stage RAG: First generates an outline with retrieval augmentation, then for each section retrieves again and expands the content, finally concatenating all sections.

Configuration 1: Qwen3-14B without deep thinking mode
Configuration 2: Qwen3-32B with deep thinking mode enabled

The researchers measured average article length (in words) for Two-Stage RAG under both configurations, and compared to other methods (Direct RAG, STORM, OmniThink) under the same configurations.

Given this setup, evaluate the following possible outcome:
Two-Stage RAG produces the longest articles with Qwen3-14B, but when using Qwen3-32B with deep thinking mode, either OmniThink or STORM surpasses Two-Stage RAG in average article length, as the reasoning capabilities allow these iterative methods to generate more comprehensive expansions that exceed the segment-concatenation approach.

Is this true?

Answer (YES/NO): NO